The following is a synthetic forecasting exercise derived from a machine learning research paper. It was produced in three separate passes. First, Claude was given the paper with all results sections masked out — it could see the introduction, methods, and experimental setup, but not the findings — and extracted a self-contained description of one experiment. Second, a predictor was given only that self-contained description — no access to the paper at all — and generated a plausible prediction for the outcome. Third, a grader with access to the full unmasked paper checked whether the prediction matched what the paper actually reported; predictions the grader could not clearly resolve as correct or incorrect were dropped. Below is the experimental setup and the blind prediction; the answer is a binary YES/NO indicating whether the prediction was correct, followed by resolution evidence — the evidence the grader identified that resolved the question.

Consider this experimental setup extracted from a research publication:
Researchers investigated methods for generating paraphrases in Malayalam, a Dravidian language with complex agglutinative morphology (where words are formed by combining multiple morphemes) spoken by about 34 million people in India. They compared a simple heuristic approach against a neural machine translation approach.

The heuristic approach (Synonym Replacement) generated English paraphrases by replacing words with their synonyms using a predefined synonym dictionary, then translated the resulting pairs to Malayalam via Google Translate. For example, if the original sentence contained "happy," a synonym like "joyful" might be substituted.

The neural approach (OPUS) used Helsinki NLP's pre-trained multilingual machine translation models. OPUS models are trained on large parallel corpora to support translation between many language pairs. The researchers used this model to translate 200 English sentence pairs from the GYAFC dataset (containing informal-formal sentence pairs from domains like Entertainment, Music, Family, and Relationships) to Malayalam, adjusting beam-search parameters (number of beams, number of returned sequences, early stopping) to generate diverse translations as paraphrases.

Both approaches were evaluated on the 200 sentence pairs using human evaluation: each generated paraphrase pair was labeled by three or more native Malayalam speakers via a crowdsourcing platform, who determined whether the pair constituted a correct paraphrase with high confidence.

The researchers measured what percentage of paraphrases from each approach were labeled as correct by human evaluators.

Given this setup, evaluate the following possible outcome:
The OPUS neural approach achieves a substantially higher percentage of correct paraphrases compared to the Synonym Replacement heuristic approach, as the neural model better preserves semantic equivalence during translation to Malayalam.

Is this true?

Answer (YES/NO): NO